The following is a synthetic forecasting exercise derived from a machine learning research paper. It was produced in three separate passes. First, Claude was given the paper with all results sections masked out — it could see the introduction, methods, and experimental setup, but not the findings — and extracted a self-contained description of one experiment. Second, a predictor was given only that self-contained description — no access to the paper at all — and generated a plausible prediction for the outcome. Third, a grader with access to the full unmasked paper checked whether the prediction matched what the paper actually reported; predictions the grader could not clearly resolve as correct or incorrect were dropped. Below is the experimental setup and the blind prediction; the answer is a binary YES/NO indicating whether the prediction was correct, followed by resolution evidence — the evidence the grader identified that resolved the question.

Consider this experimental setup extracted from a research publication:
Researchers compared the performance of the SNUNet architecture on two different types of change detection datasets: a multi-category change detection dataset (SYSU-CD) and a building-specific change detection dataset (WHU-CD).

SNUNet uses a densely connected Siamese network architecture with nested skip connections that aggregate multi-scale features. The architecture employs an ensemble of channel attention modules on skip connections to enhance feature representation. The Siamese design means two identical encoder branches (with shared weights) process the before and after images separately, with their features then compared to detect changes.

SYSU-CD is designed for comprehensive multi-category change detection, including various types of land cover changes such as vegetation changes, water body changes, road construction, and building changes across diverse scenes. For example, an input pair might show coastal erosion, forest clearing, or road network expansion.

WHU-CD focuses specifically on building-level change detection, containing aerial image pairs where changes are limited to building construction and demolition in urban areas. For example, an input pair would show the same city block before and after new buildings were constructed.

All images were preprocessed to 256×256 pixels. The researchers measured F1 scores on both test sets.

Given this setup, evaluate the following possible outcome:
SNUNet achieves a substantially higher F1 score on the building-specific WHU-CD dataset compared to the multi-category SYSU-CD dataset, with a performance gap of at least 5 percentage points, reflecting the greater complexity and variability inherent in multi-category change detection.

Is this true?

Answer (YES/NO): YES